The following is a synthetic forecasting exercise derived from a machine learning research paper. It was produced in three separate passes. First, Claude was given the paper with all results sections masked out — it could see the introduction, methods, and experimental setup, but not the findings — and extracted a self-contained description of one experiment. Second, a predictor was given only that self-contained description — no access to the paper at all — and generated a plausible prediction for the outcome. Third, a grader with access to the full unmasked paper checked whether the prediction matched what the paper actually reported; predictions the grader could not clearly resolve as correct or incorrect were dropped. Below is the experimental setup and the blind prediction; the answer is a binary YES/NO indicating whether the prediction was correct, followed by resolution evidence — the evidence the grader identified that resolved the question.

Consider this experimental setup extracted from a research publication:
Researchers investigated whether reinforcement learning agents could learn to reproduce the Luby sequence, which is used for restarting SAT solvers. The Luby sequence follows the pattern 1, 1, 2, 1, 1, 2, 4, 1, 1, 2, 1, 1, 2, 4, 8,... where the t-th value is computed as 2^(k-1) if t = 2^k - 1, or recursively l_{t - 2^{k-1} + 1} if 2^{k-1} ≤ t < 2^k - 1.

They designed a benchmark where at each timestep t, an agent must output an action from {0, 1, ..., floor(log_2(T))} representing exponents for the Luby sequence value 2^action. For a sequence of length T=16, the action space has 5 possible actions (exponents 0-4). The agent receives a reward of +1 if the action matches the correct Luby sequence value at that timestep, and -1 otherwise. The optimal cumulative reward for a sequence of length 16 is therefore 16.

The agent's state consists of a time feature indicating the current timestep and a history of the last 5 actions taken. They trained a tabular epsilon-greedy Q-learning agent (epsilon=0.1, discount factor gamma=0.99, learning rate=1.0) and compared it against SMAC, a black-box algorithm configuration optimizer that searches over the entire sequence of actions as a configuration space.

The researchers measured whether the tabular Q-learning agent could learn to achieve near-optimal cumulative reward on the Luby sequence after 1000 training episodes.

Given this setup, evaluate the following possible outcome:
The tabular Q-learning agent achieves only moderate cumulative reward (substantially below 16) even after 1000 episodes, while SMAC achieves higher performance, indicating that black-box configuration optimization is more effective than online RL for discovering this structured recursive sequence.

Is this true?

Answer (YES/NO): NO